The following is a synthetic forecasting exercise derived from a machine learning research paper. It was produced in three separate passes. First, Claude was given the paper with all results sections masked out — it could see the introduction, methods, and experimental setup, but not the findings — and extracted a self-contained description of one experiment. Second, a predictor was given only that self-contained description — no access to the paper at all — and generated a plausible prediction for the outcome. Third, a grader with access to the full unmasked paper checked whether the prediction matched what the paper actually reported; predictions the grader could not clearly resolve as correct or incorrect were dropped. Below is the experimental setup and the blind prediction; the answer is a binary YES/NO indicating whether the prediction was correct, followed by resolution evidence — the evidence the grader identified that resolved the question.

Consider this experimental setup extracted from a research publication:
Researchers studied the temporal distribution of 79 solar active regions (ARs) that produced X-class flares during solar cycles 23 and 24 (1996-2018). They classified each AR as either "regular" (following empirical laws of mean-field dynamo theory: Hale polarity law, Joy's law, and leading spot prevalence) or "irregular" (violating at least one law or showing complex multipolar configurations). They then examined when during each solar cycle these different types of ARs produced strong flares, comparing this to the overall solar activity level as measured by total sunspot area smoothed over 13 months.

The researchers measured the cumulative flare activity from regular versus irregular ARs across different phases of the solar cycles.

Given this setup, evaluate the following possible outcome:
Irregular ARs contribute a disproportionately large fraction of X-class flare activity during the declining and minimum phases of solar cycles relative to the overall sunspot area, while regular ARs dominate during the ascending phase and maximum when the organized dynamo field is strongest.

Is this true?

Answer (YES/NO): NO